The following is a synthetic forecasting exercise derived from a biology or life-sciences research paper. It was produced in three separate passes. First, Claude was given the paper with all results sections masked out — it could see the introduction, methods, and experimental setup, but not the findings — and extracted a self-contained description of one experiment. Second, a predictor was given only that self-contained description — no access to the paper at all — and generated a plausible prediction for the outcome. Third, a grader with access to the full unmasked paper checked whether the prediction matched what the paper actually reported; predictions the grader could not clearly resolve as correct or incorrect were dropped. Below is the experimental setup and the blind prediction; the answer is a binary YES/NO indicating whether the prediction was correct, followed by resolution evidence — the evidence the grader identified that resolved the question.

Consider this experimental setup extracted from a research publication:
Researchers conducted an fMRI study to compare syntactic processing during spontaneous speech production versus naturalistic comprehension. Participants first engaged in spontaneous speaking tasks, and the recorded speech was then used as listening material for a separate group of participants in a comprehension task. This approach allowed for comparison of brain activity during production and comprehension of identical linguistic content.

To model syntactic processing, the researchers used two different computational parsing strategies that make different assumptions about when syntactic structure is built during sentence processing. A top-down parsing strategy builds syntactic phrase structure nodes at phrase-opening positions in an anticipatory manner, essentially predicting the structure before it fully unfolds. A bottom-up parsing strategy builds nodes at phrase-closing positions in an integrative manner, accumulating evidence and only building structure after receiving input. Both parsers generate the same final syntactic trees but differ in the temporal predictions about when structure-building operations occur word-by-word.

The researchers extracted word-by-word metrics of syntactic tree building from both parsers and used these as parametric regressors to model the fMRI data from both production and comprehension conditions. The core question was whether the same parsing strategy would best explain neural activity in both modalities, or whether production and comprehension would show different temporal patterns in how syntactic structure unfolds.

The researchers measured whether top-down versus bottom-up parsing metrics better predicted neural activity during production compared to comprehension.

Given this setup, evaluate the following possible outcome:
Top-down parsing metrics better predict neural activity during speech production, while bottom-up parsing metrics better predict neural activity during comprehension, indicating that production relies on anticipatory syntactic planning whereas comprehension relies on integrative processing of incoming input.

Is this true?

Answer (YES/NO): YES